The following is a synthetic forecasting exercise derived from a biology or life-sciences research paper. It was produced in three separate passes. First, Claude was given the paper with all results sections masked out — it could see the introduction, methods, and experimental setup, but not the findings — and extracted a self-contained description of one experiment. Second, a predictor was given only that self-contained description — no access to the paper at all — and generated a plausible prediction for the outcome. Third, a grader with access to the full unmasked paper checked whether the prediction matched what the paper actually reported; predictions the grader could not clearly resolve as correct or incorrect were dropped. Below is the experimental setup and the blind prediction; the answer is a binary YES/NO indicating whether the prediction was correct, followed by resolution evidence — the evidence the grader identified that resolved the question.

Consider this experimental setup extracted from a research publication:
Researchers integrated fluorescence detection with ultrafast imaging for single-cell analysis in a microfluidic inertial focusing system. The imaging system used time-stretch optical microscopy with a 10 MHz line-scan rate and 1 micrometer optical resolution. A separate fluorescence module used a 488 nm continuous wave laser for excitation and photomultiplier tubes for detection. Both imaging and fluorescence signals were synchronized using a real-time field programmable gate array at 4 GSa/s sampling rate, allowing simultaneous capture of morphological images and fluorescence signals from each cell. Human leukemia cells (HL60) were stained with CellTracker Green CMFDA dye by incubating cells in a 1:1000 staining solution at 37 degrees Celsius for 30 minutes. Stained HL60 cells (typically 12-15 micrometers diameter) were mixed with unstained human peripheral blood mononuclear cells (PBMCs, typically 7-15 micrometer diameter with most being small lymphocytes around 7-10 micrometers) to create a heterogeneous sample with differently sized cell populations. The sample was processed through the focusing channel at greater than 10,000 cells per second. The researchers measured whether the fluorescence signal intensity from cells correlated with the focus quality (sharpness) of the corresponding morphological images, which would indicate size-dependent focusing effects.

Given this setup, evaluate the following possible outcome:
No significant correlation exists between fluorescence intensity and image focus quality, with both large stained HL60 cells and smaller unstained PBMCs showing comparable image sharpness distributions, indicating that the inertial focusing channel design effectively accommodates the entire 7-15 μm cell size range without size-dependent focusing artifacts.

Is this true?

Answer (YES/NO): YES